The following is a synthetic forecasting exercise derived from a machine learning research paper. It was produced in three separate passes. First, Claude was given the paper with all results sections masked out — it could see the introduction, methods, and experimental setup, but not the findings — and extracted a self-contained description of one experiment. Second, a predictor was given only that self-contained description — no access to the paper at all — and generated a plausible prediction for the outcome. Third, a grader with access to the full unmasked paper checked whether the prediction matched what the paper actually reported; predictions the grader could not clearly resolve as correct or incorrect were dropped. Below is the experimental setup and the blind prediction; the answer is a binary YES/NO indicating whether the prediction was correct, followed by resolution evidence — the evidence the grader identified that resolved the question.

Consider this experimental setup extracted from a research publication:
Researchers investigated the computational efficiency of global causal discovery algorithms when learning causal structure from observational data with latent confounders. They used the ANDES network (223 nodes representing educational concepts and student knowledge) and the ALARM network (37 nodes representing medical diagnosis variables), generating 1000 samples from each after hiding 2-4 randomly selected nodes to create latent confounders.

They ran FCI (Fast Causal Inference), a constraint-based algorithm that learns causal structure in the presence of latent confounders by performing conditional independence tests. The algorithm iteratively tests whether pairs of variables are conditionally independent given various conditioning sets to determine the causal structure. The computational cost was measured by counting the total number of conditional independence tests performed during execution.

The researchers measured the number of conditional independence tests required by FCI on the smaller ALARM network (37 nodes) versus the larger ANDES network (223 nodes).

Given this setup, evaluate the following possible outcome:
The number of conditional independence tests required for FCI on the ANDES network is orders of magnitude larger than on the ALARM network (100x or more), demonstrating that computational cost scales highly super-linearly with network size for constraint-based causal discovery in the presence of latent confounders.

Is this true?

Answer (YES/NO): YES